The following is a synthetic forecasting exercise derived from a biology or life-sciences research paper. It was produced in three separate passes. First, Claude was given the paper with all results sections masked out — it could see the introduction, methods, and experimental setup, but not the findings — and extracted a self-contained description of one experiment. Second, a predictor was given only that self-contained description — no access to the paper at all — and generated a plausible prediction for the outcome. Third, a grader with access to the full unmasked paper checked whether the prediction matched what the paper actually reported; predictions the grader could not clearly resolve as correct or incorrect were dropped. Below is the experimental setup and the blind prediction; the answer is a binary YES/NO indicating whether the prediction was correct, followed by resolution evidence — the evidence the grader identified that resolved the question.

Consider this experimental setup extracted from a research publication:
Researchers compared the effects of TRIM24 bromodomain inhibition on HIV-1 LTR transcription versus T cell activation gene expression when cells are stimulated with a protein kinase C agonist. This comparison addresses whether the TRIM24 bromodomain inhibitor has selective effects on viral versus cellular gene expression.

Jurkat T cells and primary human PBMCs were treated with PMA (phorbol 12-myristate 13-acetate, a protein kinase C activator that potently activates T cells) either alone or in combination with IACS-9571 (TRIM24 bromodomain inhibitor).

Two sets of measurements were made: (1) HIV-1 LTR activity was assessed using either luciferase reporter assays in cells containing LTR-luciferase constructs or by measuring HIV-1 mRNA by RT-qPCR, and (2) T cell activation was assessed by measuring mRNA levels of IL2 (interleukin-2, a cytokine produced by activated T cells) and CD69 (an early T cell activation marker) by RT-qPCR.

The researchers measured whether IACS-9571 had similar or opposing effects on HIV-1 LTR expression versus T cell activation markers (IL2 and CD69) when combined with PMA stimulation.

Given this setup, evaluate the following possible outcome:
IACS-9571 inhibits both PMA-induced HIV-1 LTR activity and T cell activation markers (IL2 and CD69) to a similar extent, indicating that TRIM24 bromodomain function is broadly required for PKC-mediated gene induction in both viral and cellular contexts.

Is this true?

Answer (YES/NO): NO